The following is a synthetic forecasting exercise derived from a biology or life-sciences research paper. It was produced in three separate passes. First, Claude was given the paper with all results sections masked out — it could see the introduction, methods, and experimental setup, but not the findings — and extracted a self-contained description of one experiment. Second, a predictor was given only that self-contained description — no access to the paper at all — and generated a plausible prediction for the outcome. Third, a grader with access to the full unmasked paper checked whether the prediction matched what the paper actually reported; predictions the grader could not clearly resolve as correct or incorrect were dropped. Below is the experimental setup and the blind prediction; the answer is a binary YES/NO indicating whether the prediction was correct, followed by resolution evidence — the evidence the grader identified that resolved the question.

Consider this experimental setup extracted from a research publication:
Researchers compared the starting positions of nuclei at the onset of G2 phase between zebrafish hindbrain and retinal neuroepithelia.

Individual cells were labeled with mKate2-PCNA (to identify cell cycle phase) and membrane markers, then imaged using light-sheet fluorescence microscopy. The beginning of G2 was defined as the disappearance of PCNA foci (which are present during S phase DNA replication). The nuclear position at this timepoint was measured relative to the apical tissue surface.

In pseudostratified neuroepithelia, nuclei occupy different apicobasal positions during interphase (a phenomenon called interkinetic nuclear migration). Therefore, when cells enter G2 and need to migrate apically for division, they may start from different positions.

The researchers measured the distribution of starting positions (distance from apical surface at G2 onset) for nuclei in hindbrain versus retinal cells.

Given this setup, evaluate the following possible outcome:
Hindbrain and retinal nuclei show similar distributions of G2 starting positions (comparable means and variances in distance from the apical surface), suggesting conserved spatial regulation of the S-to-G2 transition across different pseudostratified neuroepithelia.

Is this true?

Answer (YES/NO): NO